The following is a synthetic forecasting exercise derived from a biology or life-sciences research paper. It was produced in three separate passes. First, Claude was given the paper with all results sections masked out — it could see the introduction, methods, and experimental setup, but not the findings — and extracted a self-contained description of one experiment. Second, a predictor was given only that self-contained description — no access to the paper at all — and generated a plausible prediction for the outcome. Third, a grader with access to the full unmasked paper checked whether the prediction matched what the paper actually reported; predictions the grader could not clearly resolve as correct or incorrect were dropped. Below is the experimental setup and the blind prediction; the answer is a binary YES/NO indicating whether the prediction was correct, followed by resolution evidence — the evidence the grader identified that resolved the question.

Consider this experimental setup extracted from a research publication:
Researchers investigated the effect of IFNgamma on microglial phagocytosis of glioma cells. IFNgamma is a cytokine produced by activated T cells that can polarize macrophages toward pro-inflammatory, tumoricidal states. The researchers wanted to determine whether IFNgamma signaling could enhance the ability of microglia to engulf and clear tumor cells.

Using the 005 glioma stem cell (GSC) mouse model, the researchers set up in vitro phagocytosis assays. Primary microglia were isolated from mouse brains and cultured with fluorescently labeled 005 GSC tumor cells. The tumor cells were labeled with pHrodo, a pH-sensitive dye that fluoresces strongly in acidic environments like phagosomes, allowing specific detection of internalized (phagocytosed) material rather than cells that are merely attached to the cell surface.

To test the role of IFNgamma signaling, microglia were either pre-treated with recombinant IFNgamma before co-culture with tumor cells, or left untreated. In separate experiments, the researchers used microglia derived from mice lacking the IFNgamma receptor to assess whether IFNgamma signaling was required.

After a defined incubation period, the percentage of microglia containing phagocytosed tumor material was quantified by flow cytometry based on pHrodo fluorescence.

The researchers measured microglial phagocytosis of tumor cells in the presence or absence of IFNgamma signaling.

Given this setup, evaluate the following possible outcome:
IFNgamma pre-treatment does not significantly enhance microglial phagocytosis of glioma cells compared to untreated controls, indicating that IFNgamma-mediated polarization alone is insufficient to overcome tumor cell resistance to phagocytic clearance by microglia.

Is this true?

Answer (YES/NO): NO